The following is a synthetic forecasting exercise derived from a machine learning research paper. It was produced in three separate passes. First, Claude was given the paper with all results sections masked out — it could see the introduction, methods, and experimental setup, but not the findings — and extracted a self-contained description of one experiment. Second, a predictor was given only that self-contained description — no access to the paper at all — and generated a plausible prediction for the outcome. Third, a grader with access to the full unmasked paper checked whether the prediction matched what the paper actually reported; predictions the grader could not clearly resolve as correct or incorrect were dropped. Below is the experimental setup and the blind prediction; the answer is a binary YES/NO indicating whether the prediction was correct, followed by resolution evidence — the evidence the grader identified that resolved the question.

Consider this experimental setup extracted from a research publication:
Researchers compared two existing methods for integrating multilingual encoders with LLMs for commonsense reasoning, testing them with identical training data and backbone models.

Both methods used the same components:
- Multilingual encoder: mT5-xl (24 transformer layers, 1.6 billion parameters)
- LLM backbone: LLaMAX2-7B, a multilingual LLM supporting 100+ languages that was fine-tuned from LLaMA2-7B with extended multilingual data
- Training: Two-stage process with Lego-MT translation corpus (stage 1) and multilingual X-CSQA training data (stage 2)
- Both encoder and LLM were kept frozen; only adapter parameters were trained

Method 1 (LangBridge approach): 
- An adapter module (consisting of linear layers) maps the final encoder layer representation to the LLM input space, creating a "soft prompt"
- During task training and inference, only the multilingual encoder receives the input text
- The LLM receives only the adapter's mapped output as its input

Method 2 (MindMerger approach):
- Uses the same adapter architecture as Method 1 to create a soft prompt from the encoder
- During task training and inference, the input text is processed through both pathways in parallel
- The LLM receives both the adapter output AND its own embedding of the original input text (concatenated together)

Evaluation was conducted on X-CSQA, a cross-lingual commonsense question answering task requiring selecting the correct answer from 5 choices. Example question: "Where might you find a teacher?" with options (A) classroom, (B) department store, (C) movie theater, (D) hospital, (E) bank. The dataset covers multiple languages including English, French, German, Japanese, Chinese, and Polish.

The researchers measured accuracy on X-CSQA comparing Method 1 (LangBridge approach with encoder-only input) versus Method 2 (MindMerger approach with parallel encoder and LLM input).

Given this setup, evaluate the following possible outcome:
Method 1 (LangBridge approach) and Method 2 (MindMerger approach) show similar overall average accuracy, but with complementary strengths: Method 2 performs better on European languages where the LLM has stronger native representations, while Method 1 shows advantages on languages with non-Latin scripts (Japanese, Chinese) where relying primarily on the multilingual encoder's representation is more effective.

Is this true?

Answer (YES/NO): NO